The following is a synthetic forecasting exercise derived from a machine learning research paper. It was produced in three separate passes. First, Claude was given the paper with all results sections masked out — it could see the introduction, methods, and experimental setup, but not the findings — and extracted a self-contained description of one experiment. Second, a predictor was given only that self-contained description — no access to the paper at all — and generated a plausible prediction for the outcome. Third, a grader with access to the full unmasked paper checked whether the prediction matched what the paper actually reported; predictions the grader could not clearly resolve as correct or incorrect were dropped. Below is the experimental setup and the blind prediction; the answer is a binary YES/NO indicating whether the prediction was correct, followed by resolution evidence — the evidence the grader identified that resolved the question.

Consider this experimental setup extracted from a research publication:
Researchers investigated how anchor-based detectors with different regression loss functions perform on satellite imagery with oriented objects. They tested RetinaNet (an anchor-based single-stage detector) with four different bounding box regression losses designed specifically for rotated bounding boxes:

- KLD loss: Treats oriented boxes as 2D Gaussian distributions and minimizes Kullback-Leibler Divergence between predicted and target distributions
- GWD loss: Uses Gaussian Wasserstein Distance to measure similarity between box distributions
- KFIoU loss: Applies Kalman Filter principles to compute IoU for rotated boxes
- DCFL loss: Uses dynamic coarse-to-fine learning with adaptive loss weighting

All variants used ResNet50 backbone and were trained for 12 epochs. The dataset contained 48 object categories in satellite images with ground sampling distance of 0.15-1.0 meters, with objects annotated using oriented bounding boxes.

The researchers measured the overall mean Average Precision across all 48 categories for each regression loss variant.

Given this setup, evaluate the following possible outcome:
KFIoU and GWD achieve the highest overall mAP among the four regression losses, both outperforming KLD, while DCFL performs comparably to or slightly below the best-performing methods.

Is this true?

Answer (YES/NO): NO